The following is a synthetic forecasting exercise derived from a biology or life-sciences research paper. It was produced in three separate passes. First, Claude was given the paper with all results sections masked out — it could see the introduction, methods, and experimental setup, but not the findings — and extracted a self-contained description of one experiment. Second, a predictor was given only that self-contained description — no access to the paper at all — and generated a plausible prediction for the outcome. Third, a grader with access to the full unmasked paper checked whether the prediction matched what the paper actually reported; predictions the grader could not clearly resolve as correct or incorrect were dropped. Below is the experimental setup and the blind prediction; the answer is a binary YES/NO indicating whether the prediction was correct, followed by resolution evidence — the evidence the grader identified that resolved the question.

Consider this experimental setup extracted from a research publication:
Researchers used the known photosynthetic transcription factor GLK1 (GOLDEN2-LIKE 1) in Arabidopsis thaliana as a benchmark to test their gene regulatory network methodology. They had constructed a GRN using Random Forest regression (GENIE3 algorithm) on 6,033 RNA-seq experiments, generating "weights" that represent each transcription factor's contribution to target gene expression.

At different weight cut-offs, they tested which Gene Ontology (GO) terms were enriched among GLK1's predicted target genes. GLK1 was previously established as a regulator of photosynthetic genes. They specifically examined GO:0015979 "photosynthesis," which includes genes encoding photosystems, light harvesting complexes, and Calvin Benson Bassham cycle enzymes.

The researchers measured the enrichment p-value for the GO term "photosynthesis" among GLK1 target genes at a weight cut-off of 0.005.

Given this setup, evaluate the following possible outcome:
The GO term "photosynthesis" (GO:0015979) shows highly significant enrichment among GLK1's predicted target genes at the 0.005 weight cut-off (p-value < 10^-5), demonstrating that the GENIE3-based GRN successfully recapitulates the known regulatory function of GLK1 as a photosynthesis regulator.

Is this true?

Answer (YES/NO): YES